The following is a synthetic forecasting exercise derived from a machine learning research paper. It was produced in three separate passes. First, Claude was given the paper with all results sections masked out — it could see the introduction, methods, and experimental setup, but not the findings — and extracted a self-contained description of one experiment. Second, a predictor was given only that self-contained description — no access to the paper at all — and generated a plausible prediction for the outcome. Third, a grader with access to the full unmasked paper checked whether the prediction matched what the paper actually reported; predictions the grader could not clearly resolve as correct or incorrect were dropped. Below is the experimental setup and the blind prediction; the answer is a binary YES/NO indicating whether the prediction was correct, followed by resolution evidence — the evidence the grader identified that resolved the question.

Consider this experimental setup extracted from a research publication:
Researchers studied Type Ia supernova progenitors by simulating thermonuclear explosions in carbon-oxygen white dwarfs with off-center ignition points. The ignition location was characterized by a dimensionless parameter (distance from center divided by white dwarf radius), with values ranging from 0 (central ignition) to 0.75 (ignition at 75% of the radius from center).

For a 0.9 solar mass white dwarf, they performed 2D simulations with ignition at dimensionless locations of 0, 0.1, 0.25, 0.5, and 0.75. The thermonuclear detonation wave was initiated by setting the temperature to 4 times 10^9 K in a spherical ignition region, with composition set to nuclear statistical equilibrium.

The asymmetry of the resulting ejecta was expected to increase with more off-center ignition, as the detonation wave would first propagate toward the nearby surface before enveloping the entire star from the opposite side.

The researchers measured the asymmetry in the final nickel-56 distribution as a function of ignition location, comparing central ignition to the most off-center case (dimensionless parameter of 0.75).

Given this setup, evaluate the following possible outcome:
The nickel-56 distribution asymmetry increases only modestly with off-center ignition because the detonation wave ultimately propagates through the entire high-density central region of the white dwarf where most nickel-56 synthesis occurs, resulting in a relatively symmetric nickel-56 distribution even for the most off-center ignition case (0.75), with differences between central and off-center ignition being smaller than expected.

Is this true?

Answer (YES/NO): YES